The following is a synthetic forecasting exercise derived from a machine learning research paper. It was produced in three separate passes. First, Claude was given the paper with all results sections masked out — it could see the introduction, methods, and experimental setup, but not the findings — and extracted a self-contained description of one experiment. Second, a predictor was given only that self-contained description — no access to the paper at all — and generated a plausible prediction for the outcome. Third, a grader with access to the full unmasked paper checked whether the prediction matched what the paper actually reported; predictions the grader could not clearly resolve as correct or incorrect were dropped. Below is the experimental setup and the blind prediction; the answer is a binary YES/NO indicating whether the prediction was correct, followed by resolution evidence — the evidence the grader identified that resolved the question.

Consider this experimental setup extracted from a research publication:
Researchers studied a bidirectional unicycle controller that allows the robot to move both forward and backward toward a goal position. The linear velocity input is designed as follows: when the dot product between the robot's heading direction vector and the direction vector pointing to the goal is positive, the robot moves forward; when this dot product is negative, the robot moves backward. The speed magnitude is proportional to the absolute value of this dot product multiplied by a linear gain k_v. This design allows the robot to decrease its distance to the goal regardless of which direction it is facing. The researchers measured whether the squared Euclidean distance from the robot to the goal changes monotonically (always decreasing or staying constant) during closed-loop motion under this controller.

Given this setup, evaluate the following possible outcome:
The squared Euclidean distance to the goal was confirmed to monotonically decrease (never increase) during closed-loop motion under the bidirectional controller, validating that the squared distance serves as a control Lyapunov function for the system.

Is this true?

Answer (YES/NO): NO